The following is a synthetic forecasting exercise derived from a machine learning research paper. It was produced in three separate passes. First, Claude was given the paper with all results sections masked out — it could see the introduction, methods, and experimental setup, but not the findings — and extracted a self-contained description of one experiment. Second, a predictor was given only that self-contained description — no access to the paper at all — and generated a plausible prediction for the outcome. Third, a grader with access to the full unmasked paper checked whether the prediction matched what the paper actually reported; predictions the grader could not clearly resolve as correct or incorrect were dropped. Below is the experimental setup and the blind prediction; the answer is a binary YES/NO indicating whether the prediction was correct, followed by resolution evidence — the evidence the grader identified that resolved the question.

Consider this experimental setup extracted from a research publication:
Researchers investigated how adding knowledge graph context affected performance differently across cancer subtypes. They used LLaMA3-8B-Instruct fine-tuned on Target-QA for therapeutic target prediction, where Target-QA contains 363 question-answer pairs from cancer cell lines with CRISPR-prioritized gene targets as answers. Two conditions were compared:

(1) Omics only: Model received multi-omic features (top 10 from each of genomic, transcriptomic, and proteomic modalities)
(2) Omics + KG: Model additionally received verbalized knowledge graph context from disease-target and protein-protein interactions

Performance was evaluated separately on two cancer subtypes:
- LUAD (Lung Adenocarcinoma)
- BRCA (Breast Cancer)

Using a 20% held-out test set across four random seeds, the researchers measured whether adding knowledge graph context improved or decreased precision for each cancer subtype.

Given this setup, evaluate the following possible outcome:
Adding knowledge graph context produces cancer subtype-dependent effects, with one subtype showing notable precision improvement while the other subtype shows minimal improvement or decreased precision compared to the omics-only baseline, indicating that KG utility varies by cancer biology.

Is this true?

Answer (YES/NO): NO